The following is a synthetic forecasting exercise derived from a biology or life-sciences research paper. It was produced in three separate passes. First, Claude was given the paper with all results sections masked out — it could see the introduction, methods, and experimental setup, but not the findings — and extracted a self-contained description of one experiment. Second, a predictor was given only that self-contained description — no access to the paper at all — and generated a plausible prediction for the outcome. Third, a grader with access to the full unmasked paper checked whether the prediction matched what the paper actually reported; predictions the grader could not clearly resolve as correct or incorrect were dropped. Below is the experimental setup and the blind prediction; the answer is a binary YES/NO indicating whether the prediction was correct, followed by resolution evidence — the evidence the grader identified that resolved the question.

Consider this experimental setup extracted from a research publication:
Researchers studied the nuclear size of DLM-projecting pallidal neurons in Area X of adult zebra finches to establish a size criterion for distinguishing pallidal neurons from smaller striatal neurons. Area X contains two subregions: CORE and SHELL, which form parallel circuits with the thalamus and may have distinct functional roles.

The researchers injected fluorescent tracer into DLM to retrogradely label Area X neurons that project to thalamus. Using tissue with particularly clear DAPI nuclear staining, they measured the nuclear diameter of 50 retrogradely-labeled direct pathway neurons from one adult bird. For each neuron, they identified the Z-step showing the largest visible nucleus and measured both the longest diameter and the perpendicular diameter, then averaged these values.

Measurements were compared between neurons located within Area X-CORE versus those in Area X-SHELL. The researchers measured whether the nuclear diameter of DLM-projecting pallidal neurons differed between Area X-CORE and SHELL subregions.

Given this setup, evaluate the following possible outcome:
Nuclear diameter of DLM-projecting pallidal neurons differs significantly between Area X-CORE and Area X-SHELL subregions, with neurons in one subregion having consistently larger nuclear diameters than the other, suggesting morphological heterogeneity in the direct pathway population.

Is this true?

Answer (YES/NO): NO